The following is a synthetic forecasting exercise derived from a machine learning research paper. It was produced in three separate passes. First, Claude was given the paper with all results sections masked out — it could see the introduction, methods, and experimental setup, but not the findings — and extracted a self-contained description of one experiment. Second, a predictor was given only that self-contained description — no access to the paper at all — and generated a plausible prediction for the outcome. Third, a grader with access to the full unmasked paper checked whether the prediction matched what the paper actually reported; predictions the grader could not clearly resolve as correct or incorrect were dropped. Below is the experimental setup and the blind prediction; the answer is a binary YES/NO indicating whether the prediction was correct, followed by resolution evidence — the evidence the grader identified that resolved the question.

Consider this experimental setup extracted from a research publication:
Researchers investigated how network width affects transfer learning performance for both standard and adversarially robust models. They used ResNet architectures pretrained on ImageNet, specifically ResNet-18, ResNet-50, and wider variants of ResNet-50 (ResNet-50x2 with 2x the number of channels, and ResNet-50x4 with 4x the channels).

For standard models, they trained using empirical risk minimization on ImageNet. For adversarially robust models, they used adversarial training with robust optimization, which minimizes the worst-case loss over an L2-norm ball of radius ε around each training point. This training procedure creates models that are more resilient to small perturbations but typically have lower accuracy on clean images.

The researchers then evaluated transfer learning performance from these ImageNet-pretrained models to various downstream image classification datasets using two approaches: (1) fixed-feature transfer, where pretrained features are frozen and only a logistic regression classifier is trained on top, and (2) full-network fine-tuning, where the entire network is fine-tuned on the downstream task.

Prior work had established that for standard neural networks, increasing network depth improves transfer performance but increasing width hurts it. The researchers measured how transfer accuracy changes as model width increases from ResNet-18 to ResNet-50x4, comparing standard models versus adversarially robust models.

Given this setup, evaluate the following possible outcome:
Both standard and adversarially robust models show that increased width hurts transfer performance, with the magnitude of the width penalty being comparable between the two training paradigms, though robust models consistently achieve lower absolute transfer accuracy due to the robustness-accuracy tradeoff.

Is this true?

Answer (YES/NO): NO